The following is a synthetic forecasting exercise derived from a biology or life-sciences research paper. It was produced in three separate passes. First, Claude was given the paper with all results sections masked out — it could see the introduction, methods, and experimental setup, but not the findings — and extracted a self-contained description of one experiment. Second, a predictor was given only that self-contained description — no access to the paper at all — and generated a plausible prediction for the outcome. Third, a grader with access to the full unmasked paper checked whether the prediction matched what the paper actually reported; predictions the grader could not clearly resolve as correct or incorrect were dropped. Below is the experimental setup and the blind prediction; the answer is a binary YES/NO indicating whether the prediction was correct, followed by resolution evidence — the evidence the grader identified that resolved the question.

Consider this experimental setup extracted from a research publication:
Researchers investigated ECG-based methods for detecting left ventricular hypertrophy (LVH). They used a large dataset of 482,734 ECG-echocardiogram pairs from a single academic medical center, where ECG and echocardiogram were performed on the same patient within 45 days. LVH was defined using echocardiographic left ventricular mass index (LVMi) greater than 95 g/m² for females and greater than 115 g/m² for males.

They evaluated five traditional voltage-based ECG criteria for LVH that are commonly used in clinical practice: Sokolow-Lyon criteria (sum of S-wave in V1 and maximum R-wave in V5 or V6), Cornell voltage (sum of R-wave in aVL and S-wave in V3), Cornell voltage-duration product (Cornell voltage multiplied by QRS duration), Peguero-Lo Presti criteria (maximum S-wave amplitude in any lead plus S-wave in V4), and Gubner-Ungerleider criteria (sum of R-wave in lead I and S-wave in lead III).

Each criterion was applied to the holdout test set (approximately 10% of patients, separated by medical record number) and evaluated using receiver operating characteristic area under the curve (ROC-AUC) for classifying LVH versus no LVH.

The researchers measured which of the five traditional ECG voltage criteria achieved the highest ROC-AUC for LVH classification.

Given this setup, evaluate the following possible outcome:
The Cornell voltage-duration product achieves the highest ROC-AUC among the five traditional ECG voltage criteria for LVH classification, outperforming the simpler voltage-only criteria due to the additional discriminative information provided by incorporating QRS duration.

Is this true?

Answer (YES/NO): YES